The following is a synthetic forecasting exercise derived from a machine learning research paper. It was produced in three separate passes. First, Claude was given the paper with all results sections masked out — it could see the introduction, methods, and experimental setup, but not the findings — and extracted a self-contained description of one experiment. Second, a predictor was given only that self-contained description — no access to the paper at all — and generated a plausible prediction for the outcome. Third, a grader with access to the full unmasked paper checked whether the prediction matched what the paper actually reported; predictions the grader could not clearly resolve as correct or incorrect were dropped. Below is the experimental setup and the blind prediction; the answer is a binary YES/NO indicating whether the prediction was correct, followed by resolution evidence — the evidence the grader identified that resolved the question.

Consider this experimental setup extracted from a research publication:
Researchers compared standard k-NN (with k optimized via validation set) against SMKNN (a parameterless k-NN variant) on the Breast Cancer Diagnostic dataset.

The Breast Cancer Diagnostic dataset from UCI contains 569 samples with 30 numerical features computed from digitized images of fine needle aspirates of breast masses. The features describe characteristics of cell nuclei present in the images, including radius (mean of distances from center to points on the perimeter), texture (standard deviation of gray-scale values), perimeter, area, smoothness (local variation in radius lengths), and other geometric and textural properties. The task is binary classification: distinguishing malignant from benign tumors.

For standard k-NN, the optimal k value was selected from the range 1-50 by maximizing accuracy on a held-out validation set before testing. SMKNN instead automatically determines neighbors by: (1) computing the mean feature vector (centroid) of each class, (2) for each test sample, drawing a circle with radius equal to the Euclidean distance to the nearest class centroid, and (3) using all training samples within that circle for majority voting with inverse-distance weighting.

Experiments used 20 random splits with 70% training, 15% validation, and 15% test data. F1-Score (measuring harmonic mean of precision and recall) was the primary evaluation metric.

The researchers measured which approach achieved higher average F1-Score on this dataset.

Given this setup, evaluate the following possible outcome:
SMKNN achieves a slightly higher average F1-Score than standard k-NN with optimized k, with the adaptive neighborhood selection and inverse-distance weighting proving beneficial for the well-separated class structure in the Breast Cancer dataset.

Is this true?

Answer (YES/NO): NO